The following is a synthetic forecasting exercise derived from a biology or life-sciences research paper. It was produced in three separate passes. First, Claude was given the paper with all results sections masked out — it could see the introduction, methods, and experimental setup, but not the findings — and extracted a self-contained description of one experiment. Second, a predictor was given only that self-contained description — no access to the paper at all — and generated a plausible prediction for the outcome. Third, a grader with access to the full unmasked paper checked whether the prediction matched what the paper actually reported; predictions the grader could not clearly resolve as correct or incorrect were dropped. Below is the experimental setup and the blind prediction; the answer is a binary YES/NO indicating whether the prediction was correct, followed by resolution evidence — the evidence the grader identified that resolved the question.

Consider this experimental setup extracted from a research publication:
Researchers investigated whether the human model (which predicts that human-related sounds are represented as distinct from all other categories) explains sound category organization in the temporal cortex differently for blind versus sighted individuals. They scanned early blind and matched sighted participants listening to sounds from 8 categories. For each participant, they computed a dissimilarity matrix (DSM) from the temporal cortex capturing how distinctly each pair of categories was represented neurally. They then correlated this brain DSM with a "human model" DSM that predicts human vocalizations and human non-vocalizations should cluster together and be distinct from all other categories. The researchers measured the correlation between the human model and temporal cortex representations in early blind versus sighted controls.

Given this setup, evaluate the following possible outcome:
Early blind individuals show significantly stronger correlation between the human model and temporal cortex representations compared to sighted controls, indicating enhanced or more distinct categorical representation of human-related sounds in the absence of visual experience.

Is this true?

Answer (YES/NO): NO